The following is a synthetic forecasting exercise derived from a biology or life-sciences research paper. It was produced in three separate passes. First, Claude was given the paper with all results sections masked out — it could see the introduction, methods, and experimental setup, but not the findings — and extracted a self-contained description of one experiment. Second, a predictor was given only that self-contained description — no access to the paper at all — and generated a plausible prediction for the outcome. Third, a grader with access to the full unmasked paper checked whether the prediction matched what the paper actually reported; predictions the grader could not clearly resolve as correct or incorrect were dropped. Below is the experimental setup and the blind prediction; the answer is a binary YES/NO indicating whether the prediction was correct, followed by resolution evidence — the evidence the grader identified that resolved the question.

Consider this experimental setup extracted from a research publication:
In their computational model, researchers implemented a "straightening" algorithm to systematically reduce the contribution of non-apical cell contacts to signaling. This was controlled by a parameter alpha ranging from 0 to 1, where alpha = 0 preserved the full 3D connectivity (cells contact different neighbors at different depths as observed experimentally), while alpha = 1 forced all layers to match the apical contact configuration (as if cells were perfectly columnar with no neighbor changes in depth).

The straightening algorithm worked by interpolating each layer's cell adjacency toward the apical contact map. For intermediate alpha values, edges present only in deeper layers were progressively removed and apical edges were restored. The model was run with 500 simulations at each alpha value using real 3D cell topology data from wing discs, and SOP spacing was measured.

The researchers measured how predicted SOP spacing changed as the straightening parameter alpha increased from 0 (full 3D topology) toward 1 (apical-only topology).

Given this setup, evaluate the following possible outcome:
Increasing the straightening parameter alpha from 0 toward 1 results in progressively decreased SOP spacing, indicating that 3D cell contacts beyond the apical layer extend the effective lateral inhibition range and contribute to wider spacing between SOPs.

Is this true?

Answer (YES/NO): NO